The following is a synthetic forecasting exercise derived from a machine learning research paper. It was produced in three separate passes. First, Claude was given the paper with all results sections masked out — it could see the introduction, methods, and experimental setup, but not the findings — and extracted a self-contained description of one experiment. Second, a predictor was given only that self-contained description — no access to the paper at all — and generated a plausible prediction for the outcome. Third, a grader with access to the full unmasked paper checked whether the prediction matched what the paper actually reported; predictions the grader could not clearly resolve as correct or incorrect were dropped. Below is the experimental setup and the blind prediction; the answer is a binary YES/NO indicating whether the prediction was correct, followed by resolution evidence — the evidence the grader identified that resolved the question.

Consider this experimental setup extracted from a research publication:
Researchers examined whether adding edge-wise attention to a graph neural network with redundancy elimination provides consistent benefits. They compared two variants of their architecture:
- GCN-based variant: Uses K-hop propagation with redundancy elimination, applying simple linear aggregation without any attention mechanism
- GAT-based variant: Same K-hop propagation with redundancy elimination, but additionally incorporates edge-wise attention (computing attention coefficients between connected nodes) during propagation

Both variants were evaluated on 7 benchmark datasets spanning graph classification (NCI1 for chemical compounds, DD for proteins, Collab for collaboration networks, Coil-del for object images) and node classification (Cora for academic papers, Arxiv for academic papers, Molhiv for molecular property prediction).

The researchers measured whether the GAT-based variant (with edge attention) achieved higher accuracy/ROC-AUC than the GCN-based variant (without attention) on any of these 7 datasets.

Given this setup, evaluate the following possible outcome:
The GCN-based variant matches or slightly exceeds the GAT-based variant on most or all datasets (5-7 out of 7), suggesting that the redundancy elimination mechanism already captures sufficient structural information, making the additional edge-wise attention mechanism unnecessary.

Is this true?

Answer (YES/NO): YES